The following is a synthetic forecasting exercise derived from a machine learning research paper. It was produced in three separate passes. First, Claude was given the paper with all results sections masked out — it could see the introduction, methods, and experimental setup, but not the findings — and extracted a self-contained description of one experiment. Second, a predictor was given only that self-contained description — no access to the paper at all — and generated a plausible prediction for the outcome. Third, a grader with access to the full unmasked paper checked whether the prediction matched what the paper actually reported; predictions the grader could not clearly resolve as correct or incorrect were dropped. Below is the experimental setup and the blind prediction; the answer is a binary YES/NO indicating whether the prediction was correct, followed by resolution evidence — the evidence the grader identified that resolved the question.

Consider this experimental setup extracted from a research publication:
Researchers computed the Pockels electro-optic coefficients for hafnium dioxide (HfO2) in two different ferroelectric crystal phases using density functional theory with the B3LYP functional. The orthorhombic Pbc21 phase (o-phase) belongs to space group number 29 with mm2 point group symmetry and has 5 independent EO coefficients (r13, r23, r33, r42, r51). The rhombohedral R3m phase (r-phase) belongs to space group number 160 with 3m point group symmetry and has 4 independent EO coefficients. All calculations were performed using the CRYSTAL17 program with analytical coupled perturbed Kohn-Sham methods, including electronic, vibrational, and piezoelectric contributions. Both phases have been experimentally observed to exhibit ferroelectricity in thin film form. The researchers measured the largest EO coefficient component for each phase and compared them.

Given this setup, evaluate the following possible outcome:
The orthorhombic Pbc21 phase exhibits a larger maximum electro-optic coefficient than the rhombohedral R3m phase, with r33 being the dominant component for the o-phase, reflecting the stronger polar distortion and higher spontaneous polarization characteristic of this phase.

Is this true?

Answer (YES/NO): NO